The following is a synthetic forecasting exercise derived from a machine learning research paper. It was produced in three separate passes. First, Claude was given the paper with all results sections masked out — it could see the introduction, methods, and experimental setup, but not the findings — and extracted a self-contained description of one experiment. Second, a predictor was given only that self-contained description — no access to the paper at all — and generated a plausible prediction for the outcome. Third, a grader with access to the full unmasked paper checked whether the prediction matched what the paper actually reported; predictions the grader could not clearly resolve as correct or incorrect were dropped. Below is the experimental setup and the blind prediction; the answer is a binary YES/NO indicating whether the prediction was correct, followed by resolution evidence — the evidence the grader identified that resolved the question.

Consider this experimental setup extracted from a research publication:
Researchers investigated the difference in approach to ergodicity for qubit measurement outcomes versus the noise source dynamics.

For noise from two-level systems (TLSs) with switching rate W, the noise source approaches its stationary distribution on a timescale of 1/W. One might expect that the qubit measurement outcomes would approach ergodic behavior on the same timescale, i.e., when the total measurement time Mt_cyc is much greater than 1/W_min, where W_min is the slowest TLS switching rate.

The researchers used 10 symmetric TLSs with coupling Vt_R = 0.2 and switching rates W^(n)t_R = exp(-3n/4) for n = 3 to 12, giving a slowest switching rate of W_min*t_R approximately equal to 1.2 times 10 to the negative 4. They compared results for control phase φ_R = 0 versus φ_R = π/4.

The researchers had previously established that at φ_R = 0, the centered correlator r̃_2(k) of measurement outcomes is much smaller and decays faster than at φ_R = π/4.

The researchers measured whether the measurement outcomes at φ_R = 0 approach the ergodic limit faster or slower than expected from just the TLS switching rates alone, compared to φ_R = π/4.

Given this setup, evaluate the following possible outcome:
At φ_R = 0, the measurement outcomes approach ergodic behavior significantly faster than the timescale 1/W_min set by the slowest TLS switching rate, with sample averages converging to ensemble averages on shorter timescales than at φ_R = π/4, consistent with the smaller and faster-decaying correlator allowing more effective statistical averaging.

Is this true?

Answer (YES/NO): YES